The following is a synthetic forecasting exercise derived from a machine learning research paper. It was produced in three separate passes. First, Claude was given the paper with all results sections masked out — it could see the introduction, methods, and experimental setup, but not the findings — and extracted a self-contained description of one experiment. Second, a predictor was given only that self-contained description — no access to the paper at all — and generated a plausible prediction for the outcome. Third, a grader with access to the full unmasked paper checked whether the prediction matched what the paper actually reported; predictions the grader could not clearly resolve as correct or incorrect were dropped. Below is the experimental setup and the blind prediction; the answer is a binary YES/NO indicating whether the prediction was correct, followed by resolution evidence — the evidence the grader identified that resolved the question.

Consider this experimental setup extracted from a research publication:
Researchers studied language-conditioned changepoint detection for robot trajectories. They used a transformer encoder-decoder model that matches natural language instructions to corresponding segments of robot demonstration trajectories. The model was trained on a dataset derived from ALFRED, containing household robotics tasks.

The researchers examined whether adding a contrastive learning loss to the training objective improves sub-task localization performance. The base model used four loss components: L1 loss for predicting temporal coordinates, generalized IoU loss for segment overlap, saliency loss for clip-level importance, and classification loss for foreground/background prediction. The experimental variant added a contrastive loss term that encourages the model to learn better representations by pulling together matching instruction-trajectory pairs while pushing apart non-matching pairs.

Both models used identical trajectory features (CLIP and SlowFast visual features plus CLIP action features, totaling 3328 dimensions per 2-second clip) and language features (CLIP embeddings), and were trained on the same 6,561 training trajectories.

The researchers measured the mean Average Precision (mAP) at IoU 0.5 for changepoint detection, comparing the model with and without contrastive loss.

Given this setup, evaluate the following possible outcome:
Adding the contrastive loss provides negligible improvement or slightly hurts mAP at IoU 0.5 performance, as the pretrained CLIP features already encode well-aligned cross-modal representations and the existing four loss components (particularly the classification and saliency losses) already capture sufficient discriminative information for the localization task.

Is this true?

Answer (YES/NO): YES